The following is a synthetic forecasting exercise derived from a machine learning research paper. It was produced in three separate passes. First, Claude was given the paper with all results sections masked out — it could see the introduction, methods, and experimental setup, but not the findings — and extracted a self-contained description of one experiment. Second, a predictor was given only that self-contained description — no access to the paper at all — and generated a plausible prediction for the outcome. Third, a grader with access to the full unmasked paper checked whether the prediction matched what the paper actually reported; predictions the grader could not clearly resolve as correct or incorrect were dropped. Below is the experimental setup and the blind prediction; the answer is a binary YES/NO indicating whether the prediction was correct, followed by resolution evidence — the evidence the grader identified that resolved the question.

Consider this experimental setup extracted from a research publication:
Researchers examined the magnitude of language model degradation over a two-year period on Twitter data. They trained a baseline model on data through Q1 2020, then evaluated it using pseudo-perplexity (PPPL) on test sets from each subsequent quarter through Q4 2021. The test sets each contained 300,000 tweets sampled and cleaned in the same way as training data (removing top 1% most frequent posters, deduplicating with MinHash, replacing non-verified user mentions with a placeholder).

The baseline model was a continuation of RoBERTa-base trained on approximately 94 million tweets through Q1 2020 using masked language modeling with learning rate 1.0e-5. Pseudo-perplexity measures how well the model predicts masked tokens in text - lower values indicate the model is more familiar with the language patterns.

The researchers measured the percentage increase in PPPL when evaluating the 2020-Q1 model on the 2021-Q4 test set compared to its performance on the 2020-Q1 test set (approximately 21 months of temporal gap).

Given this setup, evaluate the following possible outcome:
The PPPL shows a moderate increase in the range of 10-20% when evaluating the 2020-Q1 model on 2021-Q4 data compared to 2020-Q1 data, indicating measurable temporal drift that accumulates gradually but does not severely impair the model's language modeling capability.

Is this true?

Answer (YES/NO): YES